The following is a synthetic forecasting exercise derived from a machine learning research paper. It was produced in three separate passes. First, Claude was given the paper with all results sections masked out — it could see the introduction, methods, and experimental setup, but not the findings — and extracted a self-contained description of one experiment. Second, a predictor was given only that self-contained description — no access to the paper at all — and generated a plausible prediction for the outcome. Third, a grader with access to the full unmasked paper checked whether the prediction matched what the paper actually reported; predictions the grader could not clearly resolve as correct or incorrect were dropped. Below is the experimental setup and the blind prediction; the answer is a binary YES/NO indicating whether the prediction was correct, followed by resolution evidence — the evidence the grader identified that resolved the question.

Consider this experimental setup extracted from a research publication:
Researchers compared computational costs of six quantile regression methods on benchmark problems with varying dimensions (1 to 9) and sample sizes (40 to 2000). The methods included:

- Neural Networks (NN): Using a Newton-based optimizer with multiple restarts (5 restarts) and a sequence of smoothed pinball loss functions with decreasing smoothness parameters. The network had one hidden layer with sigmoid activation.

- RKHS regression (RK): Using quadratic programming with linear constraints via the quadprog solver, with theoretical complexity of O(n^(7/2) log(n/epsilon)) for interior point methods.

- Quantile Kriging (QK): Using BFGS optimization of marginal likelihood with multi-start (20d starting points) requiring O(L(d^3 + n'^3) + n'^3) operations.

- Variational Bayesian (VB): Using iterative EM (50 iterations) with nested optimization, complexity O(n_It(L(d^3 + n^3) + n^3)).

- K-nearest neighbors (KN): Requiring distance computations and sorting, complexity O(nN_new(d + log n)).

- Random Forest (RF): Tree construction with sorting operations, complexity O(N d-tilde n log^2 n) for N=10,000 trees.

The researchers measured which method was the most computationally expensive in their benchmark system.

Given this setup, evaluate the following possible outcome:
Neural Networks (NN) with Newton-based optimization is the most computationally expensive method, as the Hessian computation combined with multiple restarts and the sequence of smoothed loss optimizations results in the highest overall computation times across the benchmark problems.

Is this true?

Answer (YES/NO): YES